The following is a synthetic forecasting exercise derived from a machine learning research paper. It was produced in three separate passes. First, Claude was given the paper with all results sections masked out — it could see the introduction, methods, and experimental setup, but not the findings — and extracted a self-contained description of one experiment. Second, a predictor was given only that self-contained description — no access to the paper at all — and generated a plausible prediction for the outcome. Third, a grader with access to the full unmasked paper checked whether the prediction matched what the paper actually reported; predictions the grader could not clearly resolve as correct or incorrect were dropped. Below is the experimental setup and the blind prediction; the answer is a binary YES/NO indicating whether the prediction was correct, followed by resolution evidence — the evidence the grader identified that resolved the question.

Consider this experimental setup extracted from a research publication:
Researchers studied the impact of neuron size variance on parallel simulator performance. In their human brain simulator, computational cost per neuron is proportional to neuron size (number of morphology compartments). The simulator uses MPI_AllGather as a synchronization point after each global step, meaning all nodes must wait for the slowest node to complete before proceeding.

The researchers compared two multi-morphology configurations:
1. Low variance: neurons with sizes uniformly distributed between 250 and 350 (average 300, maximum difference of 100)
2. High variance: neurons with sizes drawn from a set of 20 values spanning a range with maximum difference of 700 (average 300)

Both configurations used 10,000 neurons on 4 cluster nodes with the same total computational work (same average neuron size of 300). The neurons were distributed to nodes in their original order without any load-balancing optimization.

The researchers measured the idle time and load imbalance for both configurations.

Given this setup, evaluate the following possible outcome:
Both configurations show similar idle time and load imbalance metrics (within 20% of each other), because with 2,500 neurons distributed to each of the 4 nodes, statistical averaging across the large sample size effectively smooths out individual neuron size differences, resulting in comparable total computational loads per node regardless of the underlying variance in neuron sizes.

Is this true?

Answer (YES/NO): NO